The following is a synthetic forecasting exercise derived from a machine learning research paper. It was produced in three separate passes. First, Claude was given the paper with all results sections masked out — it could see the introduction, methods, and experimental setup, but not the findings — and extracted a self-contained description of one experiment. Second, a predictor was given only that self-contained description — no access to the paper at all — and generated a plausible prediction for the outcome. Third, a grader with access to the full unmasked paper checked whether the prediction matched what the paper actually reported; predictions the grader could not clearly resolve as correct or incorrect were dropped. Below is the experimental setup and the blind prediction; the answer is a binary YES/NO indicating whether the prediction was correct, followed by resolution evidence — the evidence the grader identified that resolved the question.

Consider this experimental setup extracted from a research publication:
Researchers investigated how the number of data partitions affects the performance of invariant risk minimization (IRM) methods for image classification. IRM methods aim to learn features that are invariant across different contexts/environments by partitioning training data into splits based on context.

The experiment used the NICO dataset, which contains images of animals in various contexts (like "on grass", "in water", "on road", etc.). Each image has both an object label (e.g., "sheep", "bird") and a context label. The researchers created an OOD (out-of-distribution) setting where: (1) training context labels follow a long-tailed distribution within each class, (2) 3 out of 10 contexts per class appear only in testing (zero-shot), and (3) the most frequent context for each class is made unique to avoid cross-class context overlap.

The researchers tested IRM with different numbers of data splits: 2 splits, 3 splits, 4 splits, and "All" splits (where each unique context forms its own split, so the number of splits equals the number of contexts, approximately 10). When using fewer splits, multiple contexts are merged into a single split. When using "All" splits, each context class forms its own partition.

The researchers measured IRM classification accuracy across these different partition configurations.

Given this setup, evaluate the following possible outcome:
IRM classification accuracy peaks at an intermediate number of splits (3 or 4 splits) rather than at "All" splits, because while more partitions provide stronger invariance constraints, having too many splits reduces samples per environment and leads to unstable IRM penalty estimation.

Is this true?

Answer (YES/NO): NO